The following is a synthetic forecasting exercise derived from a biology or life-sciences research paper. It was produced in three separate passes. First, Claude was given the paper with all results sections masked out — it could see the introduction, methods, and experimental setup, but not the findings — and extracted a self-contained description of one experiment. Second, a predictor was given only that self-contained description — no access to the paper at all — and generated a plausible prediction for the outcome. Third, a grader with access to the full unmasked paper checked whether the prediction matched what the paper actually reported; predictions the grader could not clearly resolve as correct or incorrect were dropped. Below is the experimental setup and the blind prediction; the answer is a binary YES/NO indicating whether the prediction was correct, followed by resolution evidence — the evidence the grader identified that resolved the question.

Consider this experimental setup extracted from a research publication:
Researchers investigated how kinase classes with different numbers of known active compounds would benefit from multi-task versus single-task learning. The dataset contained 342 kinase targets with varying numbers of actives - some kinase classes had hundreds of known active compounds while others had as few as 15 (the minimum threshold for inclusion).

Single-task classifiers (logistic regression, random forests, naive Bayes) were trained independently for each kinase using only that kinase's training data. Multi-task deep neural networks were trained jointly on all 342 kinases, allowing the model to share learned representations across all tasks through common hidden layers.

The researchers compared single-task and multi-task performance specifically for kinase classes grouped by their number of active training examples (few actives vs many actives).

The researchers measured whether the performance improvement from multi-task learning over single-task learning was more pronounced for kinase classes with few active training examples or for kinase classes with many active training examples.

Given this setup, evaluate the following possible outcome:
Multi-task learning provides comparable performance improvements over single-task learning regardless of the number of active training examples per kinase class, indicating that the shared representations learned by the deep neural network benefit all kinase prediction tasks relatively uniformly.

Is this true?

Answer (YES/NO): NO